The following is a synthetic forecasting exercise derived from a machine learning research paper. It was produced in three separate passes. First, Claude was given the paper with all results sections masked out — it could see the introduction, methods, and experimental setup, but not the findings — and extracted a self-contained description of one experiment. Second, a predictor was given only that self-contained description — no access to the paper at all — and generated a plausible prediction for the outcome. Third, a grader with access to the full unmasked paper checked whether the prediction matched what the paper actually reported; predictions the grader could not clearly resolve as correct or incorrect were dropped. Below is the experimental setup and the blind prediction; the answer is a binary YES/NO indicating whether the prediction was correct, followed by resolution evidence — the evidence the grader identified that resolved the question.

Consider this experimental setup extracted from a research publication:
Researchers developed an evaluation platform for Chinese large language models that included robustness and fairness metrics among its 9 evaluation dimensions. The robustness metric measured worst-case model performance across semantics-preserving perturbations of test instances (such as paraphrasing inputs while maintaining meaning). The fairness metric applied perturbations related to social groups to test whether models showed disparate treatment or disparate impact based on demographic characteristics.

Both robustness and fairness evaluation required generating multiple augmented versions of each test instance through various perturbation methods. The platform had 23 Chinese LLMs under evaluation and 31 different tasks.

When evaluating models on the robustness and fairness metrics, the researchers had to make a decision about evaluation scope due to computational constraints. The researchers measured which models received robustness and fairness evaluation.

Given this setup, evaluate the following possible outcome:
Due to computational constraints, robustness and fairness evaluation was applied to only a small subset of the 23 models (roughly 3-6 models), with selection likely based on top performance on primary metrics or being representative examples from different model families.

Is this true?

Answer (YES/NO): NO